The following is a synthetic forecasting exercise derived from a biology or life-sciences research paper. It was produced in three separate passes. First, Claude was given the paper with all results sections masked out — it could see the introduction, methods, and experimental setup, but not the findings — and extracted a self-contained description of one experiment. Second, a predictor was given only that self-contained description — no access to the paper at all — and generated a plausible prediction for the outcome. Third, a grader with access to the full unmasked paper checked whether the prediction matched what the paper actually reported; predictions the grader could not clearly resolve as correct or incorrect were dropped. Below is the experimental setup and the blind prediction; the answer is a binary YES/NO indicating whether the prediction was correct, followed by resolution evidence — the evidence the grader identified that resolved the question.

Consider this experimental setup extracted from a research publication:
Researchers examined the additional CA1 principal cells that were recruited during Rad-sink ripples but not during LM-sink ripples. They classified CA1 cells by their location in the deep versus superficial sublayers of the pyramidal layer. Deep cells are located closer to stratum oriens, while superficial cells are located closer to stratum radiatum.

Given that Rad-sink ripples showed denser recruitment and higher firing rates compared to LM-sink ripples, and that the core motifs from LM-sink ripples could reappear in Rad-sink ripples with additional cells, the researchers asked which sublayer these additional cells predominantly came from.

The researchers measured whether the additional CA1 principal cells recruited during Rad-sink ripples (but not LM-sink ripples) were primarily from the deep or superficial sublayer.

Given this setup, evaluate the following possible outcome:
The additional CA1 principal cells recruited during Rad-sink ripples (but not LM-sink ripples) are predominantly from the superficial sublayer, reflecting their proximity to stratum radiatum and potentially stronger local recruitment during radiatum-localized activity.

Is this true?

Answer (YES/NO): YES